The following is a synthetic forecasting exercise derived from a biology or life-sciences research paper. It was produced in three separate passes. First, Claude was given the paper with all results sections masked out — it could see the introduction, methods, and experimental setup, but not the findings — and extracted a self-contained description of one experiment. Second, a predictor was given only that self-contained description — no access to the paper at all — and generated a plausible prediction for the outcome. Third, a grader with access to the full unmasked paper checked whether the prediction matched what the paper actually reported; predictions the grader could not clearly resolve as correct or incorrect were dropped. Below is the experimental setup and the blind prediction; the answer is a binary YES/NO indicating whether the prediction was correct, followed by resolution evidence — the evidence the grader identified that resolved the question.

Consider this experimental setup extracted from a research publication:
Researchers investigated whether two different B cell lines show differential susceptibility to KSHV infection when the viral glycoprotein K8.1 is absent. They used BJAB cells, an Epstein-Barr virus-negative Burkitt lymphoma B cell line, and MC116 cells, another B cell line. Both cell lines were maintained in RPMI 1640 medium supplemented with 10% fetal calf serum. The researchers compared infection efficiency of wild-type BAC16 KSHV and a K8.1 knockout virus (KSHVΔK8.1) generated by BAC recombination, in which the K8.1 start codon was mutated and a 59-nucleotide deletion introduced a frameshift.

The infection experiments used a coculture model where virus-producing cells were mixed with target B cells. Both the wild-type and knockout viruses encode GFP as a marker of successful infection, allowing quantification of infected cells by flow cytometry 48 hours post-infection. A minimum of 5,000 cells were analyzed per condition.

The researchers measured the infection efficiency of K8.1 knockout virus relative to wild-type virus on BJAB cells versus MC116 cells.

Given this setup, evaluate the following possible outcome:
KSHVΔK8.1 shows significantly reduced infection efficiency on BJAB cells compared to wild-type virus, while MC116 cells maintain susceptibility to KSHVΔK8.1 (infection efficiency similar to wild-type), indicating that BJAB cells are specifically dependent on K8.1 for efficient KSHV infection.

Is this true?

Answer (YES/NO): NO